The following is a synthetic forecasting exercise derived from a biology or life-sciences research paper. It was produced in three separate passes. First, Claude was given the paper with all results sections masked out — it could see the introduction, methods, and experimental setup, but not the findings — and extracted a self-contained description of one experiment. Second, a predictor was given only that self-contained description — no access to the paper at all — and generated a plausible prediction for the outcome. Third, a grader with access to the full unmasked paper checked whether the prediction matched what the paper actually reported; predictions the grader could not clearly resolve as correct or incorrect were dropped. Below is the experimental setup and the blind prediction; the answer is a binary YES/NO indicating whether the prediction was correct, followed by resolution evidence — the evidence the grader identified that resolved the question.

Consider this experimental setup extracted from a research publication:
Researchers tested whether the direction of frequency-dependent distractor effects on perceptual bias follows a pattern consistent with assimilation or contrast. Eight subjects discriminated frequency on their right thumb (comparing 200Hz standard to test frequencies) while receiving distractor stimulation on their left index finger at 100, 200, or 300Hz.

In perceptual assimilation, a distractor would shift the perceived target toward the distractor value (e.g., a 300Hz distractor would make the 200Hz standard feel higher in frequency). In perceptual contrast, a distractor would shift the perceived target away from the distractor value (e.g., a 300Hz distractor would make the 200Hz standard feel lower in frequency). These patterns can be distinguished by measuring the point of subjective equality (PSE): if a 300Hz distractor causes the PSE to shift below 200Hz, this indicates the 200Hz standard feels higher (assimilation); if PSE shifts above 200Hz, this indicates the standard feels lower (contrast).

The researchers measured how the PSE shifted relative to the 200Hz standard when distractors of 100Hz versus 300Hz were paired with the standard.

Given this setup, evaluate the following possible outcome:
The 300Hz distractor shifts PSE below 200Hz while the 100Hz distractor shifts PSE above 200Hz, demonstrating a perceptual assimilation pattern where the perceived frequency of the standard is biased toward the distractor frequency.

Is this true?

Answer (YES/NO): YES